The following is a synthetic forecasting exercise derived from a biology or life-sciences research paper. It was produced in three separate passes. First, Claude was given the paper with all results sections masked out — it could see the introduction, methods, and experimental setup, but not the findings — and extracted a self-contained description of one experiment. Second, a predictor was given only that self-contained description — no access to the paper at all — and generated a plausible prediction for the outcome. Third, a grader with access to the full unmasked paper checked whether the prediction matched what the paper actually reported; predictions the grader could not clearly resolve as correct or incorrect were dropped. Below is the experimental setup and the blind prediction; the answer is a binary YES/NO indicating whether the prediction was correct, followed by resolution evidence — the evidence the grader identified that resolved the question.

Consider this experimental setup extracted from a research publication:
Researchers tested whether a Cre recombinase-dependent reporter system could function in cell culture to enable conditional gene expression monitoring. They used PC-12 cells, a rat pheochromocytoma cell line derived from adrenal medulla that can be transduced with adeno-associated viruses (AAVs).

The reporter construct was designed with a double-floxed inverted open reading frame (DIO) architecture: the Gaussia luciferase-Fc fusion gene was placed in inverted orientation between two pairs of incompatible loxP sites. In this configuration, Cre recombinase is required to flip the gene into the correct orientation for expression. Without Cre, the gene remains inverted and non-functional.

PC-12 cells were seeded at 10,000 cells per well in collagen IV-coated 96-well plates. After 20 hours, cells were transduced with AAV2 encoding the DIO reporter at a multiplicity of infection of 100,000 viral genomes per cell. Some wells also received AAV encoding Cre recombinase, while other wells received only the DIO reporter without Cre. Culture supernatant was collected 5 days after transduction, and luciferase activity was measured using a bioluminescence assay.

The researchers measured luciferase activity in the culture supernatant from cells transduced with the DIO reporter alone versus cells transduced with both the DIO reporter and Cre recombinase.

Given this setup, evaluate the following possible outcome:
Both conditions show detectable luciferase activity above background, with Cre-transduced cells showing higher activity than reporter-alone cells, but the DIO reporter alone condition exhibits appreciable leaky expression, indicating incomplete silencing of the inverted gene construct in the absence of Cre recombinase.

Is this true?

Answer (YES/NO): NO